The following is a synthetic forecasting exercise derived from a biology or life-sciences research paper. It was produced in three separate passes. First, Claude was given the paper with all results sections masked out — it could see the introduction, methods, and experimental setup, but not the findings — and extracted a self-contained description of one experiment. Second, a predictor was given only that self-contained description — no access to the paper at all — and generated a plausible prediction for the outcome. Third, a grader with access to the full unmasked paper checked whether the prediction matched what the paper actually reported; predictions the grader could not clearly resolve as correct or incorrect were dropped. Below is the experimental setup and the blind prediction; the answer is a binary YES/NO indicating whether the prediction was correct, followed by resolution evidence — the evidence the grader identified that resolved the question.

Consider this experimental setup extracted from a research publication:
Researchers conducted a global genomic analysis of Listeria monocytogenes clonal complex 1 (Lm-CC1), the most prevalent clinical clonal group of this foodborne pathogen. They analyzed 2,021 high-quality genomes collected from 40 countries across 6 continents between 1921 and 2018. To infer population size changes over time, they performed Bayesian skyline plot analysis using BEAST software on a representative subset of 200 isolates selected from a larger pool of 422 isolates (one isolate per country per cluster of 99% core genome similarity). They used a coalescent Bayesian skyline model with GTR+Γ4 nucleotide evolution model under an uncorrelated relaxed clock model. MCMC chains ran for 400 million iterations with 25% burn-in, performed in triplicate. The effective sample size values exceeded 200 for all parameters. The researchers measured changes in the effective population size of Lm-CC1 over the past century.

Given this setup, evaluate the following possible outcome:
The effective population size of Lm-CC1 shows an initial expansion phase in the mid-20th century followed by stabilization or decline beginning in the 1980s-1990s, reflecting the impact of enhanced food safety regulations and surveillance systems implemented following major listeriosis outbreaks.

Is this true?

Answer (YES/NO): NO